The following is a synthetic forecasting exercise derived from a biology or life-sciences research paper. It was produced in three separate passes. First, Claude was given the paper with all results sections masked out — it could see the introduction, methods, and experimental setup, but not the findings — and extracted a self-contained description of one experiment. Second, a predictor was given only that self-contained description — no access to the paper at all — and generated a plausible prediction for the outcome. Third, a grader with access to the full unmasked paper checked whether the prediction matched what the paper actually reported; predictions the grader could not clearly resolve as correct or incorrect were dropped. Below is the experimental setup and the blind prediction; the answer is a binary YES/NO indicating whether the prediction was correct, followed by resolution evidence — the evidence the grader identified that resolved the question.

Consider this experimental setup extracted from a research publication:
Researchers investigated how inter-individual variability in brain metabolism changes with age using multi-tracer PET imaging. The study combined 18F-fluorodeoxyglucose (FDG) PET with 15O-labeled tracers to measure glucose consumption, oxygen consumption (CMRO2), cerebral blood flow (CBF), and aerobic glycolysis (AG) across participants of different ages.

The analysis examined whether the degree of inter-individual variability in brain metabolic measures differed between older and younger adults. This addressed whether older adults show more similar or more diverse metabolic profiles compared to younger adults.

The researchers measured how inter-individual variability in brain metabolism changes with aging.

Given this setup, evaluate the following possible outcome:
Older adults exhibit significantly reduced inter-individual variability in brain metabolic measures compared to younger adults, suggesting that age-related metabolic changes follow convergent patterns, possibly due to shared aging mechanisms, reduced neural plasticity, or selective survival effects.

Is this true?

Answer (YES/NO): NO